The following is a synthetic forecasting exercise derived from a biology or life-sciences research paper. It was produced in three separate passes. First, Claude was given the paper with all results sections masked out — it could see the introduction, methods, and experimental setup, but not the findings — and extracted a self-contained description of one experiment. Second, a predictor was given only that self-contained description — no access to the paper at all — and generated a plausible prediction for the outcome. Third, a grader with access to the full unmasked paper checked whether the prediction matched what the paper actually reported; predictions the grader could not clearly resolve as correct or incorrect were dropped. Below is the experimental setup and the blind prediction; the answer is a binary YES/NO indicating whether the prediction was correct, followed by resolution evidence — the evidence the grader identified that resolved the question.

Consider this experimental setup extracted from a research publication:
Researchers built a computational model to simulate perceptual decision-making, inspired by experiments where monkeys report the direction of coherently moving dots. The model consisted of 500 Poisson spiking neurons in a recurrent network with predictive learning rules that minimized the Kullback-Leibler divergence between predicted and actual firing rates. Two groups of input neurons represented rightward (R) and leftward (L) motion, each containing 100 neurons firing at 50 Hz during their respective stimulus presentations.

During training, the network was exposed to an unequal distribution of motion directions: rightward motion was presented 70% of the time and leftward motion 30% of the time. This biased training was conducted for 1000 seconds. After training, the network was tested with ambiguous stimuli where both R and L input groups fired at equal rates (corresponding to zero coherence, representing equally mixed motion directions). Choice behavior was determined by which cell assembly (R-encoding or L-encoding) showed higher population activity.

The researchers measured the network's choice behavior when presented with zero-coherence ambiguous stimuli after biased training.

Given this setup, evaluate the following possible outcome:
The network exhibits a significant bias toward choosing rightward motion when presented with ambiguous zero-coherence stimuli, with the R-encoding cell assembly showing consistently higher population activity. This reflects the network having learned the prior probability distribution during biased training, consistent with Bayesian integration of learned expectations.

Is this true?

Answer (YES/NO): YES